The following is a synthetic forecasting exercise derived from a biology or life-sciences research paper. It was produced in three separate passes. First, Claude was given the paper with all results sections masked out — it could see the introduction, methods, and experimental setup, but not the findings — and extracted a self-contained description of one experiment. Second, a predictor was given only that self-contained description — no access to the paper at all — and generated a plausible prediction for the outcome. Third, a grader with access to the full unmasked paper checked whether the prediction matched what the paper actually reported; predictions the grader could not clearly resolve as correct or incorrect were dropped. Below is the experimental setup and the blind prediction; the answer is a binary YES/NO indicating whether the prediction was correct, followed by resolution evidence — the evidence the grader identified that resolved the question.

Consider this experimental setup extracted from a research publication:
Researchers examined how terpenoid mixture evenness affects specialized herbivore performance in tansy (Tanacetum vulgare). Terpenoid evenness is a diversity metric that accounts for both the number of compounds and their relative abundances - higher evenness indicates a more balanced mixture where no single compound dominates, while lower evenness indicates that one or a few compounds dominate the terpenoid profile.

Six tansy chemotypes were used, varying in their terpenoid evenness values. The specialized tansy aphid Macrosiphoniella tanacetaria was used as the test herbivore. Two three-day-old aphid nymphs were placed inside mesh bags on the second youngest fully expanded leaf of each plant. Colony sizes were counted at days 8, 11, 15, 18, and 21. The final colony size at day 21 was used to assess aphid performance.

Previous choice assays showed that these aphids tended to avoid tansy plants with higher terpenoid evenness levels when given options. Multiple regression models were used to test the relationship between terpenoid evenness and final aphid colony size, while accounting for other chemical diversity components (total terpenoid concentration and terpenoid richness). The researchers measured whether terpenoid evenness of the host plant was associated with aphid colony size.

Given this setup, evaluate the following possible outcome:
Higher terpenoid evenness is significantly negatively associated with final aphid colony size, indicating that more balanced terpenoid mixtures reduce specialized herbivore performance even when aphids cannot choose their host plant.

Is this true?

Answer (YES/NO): NO